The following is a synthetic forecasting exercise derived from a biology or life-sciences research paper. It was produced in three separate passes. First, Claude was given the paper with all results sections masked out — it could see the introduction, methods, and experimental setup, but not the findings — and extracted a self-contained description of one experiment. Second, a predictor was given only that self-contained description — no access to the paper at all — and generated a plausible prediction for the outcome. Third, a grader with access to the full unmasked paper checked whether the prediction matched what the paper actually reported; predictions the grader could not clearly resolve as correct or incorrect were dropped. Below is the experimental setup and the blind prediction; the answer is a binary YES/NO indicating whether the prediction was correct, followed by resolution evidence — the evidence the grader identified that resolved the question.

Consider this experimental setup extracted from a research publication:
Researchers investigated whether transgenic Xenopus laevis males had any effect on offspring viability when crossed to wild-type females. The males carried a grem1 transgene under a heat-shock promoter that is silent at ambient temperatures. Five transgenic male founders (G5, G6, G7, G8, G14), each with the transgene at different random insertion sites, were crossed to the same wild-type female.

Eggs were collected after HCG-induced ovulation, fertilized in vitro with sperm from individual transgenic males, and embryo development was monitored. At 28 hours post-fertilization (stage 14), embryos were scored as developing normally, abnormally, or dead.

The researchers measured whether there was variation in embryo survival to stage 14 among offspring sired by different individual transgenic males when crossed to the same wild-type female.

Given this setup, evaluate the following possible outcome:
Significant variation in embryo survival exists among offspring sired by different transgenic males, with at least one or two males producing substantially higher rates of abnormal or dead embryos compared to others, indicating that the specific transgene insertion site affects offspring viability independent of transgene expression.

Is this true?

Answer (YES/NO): NO